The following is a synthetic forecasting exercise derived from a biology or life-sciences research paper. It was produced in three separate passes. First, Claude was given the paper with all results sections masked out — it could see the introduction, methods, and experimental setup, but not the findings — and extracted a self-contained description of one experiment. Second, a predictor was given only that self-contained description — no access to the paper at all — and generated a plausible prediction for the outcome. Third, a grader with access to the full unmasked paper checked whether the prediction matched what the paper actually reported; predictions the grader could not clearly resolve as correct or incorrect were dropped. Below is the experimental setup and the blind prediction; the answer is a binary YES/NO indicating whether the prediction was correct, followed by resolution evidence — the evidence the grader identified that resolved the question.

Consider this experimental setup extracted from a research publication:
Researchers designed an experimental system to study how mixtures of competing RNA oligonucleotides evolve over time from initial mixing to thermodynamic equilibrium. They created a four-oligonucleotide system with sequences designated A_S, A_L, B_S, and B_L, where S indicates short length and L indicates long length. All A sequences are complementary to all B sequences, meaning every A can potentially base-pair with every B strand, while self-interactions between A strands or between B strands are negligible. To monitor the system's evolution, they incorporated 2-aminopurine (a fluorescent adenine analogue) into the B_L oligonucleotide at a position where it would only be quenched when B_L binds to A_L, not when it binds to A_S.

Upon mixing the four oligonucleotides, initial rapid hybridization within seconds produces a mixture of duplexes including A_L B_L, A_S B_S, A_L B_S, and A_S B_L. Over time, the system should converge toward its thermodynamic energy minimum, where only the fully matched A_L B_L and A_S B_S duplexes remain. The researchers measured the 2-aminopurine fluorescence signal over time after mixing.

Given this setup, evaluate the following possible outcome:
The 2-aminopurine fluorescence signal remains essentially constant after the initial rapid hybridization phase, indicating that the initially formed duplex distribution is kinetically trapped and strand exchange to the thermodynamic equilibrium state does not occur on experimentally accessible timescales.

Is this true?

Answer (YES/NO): NO